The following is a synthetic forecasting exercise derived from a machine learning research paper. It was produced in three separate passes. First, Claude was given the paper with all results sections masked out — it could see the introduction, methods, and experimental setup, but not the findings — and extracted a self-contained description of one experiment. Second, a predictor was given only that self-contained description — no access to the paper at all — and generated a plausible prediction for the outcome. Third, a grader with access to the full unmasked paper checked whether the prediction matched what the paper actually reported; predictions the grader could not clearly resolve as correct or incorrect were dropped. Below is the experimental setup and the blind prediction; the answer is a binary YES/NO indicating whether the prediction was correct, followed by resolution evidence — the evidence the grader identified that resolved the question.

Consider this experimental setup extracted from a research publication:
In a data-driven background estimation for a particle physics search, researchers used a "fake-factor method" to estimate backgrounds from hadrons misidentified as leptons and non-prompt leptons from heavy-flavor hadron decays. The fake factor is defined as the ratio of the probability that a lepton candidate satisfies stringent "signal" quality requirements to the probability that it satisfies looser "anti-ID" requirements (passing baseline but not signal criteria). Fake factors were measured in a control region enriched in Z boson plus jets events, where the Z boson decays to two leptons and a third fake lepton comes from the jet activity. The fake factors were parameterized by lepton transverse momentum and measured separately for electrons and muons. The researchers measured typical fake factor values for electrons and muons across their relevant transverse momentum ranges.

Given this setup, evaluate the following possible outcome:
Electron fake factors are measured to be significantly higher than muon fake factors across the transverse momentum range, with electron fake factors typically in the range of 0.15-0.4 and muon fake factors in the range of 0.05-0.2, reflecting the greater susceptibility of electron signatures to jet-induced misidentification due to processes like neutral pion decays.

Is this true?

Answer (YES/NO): NO